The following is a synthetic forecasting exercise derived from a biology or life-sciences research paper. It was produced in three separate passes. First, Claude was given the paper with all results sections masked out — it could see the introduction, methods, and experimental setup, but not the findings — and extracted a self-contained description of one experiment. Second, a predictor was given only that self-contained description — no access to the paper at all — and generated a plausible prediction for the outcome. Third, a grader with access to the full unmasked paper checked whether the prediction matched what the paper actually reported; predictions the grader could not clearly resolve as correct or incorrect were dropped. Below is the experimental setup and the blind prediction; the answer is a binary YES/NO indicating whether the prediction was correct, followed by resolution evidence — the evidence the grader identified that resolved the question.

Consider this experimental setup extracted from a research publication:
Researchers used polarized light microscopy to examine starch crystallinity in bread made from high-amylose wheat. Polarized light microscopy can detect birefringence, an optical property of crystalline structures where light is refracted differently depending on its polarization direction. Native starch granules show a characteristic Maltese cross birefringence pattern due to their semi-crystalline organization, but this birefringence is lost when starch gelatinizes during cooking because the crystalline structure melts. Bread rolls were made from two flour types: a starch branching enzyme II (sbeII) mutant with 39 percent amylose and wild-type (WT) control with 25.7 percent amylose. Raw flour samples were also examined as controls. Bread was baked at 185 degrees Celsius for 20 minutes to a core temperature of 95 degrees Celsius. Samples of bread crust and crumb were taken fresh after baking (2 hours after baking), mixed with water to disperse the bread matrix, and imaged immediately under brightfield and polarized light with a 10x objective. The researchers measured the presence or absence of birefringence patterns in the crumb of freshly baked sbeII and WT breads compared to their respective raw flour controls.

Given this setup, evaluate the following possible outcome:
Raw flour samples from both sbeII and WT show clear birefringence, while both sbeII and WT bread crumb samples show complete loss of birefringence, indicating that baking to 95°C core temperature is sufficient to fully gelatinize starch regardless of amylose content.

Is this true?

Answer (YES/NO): NO